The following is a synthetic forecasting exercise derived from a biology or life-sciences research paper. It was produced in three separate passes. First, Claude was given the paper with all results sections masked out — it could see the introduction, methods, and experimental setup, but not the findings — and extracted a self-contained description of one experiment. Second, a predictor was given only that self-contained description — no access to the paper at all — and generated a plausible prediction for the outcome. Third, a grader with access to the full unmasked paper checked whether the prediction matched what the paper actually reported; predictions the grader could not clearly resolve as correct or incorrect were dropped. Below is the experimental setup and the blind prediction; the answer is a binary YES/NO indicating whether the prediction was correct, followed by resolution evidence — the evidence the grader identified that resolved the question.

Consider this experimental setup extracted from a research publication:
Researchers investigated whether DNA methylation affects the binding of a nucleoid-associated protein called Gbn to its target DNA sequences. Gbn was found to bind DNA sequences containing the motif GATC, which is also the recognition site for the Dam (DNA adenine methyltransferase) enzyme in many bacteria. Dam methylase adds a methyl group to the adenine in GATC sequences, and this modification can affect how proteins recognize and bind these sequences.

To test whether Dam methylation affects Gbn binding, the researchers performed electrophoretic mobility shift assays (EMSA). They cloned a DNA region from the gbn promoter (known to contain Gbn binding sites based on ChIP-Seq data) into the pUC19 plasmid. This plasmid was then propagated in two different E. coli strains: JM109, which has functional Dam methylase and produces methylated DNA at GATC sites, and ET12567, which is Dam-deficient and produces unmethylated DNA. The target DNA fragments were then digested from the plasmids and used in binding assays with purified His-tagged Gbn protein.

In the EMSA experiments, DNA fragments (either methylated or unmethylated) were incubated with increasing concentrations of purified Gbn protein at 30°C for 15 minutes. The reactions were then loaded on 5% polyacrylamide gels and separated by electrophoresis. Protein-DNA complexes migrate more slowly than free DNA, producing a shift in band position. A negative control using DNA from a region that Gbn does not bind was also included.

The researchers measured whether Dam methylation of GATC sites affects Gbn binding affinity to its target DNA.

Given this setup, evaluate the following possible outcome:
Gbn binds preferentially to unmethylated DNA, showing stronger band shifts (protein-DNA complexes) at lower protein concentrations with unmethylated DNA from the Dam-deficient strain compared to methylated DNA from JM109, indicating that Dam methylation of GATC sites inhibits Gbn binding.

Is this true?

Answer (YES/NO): YES